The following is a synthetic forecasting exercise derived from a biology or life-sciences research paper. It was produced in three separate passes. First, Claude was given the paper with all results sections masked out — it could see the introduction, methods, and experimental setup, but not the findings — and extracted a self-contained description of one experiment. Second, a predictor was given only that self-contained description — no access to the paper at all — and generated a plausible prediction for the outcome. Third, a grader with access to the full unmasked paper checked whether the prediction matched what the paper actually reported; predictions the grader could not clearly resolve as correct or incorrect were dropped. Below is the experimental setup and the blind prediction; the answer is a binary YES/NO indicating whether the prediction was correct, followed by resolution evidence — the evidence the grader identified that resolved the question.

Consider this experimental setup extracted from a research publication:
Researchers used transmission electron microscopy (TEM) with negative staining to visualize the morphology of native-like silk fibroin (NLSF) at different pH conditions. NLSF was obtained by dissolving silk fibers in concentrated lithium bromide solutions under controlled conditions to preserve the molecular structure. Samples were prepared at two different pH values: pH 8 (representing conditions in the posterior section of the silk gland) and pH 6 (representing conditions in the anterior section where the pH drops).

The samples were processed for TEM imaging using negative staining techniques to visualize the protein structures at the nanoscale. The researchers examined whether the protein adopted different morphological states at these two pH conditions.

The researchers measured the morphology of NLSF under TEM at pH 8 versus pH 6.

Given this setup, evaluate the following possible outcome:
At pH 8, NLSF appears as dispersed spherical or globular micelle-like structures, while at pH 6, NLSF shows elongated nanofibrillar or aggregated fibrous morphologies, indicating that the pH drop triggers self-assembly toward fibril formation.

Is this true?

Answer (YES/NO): YES